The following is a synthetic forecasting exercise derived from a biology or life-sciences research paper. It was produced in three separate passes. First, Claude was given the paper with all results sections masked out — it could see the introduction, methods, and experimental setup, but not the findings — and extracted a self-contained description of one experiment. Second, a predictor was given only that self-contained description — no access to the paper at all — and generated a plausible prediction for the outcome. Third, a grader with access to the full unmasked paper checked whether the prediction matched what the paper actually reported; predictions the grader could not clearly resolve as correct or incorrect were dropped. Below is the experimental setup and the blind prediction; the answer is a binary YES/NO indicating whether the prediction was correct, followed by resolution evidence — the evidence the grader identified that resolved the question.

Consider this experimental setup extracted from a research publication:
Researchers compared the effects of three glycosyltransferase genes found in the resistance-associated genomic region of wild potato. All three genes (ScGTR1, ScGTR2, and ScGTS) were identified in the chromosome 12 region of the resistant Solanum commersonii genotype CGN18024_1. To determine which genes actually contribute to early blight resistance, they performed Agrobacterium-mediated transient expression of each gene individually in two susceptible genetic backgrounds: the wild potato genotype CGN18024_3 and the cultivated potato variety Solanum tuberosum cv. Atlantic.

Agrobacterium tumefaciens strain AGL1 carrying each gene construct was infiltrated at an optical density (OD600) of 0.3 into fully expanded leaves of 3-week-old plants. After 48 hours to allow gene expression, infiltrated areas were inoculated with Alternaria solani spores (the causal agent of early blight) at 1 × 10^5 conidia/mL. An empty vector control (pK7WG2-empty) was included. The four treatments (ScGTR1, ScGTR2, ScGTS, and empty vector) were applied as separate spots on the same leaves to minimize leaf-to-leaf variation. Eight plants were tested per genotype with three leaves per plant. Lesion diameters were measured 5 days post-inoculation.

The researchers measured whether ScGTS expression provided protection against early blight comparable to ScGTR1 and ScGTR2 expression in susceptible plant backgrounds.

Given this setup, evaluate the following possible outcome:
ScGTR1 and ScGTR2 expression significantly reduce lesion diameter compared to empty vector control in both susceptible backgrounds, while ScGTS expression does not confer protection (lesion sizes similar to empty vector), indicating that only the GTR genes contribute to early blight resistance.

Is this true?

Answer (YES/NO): NO